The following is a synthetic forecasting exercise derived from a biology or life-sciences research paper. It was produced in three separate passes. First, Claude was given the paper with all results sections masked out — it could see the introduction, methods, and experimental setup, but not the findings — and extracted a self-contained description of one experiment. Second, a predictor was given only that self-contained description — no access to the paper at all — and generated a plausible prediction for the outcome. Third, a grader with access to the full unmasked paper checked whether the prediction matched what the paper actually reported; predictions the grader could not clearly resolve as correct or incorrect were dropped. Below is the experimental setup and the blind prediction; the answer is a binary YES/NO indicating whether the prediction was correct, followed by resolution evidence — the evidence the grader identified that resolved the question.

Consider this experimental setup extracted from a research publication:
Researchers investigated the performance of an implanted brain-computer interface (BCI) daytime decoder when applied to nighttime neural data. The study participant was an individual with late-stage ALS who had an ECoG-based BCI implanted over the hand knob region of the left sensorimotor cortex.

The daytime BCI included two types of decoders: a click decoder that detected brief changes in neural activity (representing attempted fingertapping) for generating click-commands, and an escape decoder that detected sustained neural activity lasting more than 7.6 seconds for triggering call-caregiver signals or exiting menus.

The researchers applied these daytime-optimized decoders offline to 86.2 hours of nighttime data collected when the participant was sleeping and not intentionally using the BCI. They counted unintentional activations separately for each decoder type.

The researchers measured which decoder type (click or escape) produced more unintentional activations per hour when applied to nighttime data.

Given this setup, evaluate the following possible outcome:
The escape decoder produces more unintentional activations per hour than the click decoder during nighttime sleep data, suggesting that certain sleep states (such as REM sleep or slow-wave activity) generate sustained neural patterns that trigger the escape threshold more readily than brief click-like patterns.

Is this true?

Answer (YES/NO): NO